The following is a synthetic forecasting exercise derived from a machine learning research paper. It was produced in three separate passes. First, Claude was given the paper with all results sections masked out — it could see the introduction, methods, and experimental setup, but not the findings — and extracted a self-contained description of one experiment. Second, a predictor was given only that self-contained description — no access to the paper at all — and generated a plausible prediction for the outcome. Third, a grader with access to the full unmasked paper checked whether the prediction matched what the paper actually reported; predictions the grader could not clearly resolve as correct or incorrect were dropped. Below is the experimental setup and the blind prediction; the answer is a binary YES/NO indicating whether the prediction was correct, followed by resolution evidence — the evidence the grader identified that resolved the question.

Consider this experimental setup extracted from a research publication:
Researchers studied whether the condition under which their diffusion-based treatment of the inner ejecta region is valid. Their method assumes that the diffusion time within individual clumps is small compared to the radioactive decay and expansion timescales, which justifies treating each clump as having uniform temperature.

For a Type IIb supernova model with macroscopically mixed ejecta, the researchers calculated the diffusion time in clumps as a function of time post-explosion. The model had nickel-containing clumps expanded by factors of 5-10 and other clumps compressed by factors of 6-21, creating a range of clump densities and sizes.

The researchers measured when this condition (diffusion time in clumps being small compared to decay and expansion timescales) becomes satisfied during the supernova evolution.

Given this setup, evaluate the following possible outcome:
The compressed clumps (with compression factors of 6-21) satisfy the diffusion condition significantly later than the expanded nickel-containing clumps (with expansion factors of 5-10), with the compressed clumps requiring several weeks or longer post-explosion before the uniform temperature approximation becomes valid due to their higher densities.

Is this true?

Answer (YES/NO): NO